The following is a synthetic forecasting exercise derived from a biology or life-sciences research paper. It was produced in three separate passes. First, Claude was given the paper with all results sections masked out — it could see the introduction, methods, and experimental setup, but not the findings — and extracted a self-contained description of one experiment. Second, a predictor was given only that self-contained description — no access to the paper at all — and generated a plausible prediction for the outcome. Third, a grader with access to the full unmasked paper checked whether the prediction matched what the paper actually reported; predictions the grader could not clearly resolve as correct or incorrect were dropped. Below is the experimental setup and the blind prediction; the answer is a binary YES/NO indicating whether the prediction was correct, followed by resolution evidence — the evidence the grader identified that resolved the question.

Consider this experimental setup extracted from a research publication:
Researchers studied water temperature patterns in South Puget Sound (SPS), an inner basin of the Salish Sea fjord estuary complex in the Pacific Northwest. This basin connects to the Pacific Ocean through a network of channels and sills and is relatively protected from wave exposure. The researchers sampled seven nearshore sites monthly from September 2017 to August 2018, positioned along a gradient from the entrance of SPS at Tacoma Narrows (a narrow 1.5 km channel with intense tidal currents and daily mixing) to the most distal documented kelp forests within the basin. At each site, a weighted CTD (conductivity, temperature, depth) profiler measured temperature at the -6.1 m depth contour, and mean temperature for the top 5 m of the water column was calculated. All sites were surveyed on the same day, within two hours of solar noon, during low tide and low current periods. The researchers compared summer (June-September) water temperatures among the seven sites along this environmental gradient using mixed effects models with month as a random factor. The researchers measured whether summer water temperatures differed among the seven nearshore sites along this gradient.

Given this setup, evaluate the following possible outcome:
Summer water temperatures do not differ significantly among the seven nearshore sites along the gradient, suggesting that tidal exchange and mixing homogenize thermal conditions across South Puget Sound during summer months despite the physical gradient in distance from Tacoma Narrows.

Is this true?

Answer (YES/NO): NO